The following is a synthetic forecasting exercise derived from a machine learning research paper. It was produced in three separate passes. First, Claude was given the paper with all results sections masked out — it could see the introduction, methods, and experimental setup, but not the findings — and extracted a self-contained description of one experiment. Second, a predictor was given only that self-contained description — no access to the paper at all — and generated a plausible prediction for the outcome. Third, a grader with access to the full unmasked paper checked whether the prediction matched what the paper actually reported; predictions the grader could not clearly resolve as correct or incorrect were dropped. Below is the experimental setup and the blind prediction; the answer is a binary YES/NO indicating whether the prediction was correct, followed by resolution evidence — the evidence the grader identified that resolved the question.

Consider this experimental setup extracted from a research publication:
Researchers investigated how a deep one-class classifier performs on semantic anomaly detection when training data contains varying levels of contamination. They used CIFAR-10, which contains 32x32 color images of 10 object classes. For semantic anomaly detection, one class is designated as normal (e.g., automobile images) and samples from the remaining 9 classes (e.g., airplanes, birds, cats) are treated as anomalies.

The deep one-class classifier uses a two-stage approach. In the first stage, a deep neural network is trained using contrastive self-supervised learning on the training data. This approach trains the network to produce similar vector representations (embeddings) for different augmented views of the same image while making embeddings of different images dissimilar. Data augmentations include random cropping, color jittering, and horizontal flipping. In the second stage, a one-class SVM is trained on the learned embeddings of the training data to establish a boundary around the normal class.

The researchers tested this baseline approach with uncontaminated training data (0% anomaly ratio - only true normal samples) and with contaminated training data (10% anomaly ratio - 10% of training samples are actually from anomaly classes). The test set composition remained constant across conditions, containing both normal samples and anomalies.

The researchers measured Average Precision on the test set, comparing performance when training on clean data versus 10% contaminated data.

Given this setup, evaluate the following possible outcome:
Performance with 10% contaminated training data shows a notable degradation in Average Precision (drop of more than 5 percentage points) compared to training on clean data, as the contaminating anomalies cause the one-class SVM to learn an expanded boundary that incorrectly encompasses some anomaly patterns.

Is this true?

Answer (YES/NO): YES